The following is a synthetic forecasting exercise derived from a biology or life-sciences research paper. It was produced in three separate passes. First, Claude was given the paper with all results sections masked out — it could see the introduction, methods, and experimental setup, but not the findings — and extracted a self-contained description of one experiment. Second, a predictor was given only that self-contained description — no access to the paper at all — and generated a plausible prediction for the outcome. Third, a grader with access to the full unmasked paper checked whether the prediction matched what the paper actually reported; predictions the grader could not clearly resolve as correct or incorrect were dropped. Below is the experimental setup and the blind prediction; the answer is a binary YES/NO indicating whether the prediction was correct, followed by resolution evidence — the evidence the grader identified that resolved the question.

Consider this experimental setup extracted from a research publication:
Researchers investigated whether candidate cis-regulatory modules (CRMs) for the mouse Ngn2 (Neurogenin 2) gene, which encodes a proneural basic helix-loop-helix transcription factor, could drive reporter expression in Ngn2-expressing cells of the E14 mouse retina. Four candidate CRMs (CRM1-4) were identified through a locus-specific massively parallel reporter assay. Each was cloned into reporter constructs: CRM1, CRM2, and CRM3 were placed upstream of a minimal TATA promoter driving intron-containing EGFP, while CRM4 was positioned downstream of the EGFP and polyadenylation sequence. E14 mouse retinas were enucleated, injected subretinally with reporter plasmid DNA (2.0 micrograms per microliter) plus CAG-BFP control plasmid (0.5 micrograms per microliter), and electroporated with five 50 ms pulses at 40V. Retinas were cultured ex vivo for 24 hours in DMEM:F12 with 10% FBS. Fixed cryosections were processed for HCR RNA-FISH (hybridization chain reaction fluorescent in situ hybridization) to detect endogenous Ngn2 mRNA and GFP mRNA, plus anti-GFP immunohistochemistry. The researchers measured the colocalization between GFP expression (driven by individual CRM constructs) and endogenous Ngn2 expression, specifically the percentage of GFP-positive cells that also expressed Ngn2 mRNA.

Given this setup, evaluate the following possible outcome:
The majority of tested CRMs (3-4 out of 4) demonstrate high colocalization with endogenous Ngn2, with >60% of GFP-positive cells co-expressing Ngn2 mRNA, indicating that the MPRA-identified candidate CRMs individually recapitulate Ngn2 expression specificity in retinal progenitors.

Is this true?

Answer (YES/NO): NO